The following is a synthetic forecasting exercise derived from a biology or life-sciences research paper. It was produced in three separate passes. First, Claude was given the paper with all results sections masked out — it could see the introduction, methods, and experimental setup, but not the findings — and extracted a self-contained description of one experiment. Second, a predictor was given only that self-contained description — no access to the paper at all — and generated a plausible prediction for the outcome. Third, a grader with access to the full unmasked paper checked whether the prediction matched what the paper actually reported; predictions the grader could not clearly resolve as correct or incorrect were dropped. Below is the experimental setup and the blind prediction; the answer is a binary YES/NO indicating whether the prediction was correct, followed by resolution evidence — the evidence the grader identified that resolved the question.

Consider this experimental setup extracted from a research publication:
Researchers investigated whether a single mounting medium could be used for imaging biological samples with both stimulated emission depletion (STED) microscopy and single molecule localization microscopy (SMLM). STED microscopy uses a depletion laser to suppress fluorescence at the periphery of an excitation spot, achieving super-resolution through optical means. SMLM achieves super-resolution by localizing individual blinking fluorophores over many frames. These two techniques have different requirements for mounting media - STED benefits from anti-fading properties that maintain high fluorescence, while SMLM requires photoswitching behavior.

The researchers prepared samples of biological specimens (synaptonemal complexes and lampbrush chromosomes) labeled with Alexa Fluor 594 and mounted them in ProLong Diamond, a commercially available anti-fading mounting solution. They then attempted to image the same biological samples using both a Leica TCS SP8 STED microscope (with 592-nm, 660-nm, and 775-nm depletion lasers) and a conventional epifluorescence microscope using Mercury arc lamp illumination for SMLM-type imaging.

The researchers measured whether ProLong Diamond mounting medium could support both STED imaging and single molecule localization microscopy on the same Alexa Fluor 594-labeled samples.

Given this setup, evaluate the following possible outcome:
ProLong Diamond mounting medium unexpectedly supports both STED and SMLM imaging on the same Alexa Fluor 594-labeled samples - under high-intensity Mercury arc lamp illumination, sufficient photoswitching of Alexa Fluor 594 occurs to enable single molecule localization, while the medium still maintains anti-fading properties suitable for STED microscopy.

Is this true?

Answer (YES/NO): YES